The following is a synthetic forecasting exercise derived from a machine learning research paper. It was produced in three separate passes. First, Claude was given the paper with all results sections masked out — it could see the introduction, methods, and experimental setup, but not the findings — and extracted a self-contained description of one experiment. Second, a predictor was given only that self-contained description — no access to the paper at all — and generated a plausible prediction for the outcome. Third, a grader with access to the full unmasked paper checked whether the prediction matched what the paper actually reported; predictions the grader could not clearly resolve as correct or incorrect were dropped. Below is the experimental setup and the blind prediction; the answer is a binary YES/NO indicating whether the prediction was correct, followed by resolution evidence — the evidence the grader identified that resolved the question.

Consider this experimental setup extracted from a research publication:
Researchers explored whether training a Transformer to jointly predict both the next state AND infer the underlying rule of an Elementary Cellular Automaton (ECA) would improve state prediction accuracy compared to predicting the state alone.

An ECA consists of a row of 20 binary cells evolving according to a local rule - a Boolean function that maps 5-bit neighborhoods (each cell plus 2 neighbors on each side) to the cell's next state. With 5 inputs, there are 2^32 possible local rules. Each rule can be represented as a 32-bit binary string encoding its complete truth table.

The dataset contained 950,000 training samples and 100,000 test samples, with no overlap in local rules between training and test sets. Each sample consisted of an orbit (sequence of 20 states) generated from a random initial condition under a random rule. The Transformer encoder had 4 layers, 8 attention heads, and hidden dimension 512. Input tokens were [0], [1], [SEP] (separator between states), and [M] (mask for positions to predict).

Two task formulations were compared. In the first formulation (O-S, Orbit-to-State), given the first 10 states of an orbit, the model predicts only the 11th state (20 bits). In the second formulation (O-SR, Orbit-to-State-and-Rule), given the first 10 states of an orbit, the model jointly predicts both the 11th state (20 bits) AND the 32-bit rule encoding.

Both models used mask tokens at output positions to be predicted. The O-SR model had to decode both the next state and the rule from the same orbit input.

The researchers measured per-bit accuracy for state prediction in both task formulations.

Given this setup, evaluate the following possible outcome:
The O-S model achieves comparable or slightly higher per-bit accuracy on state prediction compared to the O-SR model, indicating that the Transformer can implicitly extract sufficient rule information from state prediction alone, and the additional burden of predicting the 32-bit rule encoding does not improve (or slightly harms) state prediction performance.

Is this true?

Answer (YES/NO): NO